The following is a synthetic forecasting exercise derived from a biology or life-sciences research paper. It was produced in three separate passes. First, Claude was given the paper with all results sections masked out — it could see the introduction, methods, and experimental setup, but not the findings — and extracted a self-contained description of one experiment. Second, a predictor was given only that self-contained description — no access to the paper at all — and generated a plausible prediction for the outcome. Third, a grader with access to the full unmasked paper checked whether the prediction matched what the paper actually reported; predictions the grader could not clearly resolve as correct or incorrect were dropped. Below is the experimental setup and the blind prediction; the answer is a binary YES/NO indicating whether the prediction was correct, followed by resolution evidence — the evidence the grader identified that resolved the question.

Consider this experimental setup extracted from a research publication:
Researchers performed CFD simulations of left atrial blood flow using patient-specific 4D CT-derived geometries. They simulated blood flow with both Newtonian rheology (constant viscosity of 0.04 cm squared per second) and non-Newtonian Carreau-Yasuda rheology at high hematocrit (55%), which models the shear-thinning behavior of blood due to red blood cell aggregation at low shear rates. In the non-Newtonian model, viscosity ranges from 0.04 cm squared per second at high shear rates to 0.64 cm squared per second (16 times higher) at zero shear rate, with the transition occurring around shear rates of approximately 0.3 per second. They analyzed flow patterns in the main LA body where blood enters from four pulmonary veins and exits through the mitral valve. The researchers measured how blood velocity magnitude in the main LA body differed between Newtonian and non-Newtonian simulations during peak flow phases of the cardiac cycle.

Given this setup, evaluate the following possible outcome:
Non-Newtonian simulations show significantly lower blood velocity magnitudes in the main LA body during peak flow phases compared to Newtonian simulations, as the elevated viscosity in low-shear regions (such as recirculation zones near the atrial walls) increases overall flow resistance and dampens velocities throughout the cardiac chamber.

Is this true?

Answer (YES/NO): NO